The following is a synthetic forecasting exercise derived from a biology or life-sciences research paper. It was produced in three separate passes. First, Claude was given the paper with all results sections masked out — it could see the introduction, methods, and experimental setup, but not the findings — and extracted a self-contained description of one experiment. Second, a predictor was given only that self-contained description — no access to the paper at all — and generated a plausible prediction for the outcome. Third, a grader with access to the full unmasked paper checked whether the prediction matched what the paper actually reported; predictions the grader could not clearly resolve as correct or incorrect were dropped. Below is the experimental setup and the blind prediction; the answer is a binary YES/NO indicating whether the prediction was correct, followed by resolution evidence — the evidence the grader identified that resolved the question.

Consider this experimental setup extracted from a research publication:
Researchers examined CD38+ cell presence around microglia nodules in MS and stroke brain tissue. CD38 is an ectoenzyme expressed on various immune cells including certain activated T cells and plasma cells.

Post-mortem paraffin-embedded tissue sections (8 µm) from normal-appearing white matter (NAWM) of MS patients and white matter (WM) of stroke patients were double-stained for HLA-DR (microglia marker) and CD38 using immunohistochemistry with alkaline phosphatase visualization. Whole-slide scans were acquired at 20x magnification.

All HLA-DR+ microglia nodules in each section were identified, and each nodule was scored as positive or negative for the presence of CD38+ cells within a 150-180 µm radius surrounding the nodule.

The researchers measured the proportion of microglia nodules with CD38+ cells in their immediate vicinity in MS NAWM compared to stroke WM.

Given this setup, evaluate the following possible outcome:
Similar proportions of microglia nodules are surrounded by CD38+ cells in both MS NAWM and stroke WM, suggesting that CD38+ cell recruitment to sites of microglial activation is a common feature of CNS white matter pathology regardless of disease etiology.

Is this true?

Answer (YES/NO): NO